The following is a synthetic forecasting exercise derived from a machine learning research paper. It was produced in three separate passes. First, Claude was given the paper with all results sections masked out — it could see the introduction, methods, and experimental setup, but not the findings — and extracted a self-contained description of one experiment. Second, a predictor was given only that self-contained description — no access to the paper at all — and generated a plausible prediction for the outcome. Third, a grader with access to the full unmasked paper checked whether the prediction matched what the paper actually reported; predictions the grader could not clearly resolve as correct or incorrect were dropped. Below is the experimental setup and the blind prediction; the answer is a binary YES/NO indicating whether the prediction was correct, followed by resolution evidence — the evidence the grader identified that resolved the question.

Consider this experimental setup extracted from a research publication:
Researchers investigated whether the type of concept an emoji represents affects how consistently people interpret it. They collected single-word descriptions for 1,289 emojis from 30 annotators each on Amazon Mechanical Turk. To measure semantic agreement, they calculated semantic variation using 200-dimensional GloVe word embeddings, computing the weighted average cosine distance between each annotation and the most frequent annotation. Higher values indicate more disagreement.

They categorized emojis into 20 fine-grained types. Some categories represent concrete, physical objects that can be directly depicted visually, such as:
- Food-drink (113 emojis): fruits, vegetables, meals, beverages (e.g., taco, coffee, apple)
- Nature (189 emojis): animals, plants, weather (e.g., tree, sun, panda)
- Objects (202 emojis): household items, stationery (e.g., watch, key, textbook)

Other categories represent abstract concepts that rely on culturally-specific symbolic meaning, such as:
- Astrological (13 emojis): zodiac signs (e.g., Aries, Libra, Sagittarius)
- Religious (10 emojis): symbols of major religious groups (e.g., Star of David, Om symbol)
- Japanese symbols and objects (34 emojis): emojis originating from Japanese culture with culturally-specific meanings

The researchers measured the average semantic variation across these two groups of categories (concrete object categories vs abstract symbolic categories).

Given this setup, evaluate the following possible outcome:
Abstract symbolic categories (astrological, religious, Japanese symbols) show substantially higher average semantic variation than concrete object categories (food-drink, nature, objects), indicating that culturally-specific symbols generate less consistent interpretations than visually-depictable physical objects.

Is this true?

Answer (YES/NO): YES